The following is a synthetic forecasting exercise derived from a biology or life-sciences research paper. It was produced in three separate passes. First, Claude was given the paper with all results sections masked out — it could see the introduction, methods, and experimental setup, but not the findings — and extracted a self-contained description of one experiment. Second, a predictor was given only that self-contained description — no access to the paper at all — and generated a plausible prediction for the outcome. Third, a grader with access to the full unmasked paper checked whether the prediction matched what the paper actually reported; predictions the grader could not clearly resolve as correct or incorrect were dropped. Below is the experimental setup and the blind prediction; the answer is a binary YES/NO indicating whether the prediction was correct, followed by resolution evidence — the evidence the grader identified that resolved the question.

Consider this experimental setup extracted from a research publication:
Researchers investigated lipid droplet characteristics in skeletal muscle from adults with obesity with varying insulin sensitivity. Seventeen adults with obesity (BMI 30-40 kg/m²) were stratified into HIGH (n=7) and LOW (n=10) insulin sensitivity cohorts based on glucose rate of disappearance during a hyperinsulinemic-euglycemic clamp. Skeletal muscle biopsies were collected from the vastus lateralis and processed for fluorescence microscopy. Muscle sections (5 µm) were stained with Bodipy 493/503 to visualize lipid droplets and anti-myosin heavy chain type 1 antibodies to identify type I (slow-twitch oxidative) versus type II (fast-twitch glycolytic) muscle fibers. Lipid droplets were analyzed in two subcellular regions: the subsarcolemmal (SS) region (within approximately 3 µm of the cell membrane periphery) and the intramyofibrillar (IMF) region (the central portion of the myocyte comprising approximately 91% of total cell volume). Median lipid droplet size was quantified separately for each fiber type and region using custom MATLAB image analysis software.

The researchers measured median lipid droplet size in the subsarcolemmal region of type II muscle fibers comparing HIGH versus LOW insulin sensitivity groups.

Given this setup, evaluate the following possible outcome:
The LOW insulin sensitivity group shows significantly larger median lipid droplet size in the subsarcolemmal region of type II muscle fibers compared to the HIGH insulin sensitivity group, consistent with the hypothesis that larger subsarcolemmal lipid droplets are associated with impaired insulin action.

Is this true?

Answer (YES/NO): YES